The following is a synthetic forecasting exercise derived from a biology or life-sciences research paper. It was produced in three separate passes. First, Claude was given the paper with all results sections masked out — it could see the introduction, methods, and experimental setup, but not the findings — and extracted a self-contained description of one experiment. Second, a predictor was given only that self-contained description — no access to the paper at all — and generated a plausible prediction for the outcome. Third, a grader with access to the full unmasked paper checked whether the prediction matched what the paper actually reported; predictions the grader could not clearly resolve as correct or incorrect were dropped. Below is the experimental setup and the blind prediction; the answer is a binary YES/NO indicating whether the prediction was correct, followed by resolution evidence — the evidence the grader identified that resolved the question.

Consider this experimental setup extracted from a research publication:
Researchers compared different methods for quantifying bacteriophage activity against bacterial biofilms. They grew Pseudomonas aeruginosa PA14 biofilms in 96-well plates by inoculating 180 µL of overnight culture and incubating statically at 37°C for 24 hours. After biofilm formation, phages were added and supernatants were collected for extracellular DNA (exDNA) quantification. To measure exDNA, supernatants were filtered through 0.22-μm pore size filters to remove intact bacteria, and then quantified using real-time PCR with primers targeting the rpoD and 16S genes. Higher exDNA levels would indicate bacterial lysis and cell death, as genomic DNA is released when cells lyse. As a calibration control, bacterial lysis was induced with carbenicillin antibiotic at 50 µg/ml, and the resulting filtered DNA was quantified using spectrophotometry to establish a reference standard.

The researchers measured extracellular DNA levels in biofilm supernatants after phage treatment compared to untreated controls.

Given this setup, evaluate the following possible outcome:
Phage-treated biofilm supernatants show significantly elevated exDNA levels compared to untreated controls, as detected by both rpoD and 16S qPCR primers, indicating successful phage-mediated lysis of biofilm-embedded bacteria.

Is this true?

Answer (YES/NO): YES